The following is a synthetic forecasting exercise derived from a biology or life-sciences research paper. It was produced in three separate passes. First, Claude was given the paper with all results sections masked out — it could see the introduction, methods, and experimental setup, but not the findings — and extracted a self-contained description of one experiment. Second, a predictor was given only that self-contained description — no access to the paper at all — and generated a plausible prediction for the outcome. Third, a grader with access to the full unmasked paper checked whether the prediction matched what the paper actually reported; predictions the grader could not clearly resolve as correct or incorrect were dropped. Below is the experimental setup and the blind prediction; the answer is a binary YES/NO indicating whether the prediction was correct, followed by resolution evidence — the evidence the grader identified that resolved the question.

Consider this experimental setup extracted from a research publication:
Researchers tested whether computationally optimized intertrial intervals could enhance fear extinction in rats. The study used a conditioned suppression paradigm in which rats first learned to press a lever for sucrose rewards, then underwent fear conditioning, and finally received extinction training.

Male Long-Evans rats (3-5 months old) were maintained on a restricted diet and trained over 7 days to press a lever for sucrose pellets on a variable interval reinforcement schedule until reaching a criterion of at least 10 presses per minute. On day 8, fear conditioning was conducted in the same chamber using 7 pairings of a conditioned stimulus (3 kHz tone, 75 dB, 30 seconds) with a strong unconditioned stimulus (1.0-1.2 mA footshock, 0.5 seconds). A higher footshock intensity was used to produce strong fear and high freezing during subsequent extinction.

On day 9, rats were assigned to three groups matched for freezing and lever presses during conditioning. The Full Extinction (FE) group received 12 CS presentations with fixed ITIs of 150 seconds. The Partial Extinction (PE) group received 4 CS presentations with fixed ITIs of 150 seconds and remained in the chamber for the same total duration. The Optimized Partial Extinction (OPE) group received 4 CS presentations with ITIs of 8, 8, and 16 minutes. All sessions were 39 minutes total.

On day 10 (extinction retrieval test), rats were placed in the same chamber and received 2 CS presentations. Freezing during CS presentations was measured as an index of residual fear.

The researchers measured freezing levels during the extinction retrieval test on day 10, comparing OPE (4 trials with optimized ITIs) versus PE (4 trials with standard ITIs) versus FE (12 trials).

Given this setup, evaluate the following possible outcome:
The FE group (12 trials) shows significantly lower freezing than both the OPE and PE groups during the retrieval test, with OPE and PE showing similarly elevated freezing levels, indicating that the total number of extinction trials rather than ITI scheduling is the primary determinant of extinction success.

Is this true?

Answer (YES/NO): NO